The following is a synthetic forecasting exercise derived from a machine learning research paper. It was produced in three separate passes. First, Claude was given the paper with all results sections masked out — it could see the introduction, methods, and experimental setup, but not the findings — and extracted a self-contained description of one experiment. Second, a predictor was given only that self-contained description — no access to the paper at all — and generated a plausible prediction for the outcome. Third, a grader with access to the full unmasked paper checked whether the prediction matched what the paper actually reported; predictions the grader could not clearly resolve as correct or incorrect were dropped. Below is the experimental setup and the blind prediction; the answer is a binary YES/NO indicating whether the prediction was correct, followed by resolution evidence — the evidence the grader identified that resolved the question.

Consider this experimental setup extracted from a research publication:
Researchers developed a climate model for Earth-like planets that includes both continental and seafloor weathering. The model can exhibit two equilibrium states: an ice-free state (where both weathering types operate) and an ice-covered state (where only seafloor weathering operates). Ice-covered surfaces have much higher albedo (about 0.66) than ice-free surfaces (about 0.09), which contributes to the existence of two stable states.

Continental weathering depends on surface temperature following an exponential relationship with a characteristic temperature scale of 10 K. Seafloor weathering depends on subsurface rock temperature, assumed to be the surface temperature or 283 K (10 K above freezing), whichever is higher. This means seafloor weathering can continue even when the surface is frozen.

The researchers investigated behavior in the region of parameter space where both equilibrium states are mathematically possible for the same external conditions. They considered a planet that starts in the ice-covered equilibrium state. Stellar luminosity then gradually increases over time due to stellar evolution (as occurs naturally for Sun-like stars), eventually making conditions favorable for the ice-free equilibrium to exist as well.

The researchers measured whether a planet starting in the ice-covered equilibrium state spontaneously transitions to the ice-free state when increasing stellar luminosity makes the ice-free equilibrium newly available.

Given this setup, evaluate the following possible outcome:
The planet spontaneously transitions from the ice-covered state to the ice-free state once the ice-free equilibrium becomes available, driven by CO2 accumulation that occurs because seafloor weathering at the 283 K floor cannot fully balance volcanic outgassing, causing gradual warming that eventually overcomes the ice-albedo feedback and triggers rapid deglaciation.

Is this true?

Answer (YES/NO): NO